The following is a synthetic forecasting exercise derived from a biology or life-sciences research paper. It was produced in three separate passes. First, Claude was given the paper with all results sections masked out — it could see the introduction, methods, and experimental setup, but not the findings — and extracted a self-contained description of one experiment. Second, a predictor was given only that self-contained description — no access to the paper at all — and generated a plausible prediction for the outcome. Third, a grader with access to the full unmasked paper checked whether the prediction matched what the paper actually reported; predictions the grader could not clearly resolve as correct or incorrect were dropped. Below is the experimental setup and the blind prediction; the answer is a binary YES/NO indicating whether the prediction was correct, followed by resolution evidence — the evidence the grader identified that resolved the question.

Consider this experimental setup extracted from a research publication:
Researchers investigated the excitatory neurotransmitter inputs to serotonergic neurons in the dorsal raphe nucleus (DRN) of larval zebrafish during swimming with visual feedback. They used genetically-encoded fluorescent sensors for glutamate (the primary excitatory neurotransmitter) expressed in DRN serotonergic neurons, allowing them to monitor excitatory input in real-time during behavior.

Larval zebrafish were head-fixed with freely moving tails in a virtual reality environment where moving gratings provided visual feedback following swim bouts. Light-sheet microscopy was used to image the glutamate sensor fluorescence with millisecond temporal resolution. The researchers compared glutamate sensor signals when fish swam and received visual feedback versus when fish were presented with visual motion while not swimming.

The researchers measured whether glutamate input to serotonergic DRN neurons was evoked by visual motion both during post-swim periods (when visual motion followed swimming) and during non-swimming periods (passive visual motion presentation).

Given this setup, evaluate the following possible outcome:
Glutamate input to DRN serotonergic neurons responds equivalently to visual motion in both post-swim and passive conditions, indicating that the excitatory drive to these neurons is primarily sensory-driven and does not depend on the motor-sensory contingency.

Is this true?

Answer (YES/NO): YES